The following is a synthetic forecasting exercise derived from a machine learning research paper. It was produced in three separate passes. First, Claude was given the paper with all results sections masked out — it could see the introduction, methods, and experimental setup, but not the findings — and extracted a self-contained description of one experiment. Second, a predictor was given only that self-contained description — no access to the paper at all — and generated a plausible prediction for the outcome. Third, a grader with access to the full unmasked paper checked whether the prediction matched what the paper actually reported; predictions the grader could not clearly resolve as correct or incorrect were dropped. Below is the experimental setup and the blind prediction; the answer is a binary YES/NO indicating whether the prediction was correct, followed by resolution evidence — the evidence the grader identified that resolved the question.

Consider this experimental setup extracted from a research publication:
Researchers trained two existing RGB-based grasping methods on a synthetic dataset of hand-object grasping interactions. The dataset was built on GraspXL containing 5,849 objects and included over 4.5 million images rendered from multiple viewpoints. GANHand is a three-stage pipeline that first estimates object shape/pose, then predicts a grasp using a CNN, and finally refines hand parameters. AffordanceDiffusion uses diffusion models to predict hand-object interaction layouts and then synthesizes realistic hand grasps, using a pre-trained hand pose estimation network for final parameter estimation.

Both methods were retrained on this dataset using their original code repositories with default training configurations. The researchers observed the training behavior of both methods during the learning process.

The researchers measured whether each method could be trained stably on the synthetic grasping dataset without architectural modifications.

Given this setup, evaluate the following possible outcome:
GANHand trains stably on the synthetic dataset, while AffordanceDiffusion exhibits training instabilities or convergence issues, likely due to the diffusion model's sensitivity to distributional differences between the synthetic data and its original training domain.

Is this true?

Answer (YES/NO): NO